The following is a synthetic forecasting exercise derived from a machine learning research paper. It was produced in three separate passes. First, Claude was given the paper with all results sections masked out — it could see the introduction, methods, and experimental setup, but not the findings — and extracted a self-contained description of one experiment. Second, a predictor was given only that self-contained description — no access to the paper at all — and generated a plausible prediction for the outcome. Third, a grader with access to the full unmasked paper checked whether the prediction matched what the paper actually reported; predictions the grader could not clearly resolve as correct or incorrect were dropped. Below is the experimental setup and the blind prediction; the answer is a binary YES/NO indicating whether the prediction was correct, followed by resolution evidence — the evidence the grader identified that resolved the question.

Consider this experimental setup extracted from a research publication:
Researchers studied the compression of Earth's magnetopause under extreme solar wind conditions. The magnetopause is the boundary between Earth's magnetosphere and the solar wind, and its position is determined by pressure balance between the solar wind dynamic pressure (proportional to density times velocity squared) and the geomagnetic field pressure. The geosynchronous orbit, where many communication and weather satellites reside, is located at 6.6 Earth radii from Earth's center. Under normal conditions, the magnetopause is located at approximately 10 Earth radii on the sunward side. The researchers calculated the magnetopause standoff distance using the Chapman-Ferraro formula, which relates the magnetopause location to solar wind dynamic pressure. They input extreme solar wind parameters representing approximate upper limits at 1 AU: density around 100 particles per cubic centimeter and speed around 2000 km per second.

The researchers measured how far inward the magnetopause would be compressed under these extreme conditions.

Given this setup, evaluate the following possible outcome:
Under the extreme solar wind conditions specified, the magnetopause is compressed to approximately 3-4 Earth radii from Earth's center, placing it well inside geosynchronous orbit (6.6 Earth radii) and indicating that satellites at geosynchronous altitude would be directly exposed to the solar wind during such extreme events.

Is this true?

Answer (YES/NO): YES